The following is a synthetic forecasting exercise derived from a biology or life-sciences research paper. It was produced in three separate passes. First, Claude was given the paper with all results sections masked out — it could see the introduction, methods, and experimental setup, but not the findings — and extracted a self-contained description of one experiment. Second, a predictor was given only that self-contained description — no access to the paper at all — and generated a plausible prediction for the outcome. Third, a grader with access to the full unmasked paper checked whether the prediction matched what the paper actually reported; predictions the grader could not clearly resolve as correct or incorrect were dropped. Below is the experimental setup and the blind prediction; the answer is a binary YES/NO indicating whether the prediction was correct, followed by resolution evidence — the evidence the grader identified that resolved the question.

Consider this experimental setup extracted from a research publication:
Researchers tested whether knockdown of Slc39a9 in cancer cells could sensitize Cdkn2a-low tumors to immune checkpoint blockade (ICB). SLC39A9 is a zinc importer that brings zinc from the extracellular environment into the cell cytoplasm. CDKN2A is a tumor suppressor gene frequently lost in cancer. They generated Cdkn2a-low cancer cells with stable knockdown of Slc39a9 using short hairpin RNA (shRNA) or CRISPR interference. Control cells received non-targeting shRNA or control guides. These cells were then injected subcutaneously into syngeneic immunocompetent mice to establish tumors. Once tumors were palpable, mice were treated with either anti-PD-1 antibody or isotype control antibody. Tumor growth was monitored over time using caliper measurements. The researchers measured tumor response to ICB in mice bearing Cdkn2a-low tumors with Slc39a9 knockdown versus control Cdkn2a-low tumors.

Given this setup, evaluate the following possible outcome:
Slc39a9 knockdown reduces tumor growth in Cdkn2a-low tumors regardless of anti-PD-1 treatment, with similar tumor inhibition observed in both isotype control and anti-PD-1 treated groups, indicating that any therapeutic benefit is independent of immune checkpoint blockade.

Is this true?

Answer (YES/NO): NO